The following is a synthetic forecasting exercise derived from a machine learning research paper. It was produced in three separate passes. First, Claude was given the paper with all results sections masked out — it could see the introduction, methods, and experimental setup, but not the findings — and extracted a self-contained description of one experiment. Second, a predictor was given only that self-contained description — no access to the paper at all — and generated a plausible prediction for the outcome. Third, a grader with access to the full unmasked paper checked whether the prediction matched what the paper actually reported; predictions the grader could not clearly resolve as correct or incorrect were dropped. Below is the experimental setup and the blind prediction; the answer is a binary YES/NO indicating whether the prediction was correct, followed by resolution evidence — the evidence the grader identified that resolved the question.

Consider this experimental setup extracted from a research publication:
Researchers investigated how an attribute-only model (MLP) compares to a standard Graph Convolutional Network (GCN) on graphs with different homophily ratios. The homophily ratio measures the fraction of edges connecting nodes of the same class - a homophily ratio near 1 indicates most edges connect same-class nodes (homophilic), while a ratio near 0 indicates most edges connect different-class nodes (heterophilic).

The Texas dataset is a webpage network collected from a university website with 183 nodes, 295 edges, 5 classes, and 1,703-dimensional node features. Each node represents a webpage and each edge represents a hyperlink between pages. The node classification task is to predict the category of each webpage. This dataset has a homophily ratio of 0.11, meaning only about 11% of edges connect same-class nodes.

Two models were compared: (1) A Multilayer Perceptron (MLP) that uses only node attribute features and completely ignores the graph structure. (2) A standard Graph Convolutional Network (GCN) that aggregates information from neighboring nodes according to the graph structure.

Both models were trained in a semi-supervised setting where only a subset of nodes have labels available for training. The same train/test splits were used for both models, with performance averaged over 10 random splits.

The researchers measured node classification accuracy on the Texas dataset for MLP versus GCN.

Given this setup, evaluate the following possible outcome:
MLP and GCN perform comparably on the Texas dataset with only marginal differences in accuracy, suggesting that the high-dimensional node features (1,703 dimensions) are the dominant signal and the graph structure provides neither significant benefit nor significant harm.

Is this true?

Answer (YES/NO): NO